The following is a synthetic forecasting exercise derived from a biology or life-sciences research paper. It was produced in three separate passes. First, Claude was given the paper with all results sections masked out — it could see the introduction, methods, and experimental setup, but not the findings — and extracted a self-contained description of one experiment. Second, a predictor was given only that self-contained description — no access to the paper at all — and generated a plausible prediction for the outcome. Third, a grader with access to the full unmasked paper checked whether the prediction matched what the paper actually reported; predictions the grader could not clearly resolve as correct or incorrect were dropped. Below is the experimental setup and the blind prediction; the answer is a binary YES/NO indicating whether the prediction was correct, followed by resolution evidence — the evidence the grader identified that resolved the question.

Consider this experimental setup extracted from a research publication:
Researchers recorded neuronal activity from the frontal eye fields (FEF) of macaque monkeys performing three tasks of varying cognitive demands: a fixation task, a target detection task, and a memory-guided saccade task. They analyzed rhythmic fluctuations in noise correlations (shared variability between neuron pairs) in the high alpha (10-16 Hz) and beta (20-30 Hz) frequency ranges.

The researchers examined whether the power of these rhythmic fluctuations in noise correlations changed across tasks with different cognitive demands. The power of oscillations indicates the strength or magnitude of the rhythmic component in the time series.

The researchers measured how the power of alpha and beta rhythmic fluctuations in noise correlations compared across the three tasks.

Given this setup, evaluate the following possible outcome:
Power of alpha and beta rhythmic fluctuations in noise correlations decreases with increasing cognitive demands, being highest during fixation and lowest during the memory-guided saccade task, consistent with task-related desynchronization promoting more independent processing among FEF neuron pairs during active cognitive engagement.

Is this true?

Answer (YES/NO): YES